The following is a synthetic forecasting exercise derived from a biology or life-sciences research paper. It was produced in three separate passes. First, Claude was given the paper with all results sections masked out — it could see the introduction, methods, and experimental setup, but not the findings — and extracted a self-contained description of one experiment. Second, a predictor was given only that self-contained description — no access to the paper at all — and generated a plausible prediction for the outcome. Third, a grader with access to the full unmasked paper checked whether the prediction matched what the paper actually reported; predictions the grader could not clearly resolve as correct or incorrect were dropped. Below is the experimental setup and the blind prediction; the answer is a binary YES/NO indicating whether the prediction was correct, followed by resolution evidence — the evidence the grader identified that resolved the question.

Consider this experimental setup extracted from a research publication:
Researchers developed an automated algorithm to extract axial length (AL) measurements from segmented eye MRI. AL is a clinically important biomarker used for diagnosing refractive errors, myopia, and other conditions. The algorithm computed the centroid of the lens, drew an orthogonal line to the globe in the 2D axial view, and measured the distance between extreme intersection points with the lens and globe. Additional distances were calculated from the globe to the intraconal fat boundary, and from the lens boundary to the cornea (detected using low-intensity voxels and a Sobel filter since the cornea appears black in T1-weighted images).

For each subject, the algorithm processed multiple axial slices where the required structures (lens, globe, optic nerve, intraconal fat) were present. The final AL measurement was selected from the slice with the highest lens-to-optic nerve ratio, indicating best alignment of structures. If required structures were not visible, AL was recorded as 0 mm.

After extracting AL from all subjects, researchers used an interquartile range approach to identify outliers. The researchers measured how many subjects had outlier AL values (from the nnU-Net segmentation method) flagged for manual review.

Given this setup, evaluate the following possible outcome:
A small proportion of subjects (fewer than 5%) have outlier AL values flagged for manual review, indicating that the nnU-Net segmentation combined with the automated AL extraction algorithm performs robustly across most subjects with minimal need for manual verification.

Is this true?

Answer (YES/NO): NO